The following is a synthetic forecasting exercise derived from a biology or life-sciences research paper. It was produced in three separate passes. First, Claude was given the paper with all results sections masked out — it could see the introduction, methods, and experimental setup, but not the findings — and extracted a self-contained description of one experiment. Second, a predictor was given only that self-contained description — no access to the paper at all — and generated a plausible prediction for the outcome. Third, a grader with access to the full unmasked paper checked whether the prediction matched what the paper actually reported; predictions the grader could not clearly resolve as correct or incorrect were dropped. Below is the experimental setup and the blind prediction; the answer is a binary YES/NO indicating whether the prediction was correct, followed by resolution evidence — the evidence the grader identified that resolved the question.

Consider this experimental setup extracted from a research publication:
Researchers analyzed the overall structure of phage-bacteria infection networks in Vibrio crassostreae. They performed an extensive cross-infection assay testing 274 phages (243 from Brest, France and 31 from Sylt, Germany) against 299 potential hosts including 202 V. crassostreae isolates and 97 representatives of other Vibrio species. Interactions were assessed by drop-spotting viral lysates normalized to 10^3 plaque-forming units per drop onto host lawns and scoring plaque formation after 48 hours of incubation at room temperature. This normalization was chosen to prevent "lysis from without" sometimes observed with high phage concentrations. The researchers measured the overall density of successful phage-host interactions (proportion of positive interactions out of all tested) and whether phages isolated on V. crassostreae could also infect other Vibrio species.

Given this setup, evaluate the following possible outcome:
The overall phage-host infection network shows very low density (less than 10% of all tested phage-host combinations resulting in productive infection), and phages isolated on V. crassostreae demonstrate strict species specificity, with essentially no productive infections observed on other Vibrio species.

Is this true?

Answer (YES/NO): NO